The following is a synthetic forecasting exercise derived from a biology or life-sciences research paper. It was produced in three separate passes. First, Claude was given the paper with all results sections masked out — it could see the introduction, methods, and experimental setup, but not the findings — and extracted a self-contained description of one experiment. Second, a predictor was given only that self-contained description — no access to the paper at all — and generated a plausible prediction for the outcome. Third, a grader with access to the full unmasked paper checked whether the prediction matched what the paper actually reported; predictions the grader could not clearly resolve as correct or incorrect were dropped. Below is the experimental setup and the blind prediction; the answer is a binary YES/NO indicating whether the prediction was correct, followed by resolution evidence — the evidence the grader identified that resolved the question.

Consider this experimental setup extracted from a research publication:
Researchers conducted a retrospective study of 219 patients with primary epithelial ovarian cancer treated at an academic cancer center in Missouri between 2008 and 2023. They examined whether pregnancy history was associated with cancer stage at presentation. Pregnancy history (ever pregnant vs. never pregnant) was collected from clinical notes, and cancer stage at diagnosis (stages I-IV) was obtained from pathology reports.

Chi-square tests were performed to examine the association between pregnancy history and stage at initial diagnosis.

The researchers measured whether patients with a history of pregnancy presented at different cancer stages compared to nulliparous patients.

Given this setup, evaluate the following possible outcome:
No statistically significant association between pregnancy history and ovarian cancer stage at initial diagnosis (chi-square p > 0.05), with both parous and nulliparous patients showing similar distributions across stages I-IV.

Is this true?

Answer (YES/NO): YES